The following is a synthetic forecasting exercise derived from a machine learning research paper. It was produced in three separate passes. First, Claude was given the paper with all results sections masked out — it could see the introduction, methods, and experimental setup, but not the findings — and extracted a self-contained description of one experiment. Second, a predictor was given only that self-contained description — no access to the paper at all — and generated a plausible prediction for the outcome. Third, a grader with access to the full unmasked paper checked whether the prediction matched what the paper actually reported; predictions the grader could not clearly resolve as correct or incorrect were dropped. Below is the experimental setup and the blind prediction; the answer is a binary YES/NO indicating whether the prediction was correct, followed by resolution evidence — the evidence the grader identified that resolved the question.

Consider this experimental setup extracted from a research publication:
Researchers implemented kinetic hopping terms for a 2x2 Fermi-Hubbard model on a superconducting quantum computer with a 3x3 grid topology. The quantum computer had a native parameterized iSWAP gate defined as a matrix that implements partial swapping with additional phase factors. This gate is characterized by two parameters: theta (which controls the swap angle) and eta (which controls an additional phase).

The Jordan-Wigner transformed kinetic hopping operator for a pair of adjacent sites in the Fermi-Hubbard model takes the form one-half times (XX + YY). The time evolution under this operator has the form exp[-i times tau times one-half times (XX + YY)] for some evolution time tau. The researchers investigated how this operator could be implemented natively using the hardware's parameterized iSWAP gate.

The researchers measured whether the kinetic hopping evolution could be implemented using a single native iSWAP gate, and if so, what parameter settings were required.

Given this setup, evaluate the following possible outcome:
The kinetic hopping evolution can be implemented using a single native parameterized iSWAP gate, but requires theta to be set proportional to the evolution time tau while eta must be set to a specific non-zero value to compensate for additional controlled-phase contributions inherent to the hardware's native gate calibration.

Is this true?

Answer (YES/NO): NO